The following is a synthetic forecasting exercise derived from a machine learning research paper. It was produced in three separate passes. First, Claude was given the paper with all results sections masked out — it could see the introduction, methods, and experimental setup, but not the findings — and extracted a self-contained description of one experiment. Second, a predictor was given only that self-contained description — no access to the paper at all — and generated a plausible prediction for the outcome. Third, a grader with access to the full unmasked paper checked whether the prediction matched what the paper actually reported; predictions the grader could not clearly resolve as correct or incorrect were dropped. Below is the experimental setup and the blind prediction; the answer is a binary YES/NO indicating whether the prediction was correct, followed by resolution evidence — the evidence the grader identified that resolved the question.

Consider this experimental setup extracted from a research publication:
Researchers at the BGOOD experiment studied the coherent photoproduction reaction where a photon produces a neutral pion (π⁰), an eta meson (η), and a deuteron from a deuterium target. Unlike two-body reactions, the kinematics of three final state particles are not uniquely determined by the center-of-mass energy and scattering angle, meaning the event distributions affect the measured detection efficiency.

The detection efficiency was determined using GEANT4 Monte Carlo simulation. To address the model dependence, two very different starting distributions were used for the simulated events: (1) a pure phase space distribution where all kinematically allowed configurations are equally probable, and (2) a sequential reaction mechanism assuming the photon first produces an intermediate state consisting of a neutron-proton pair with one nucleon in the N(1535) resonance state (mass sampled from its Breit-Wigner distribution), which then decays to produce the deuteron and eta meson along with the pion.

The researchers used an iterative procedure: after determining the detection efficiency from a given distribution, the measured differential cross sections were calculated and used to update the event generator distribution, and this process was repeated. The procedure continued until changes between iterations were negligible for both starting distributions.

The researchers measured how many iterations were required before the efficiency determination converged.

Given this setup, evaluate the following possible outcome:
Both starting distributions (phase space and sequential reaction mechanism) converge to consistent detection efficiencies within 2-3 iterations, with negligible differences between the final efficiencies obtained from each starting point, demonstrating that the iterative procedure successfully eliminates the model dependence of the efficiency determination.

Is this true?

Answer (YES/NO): NO